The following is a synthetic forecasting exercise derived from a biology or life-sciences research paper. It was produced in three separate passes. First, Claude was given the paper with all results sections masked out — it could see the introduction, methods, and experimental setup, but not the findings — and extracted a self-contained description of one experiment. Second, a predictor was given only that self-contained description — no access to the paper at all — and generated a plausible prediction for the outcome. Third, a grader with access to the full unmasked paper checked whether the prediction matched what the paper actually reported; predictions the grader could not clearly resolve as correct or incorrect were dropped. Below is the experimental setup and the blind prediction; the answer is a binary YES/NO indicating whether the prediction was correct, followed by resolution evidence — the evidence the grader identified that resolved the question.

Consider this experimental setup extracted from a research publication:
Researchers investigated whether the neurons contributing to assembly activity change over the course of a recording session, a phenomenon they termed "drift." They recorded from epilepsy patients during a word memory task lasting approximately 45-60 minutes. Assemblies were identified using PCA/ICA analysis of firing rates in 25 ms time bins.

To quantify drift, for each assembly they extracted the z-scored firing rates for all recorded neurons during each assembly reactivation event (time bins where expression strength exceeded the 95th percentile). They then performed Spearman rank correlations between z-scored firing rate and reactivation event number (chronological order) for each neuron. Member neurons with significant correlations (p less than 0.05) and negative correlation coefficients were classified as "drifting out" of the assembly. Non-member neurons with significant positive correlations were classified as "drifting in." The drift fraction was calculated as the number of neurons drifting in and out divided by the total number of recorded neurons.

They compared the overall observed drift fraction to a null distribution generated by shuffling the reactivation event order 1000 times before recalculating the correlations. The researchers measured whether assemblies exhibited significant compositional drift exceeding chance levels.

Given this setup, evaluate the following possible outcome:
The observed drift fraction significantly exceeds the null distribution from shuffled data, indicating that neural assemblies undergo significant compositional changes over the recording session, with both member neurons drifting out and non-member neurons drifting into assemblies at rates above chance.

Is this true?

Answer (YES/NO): YES